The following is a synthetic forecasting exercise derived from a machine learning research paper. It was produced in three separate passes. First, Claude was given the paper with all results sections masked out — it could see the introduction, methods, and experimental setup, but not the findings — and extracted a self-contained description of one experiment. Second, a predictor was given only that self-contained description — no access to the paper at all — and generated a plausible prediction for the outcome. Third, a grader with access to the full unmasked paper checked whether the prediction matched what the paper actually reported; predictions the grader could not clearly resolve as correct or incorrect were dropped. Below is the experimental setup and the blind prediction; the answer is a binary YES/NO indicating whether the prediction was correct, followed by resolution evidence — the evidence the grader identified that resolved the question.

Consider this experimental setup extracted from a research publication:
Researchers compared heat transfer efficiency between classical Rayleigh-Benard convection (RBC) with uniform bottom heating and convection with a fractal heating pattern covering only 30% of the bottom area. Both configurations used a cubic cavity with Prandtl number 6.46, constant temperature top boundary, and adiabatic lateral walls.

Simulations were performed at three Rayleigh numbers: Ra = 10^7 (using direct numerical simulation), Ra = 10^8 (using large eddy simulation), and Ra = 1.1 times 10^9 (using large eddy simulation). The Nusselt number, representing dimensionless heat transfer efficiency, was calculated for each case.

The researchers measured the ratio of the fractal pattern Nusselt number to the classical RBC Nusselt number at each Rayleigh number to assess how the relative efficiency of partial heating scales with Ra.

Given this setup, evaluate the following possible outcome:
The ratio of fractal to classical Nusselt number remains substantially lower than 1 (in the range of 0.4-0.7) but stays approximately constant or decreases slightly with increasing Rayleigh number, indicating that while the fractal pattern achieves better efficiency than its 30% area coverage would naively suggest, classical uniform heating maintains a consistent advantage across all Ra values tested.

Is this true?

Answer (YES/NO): NO